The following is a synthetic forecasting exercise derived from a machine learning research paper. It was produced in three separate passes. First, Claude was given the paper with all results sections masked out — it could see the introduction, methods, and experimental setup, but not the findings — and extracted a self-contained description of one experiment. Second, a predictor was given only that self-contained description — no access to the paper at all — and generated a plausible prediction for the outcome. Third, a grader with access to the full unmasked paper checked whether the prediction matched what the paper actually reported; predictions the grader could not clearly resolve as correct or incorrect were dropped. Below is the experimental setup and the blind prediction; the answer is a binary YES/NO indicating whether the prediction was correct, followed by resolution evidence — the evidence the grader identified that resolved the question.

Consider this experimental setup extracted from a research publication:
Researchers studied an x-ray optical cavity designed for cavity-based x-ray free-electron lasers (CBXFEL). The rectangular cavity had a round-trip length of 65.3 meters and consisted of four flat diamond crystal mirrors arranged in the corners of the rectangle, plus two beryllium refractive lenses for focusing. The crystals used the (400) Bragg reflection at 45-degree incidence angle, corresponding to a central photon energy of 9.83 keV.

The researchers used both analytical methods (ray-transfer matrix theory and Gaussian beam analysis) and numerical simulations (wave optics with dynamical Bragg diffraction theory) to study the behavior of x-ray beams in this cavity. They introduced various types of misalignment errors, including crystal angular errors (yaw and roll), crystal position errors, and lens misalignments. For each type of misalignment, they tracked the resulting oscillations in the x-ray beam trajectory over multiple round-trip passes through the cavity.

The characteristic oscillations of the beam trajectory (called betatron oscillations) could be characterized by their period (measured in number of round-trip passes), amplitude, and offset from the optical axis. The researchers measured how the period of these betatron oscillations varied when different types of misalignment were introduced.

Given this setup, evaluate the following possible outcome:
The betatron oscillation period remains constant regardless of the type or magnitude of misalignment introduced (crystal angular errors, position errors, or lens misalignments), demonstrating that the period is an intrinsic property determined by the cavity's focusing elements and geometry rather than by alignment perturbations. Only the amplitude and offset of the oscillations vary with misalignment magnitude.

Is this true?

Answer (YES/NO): YES